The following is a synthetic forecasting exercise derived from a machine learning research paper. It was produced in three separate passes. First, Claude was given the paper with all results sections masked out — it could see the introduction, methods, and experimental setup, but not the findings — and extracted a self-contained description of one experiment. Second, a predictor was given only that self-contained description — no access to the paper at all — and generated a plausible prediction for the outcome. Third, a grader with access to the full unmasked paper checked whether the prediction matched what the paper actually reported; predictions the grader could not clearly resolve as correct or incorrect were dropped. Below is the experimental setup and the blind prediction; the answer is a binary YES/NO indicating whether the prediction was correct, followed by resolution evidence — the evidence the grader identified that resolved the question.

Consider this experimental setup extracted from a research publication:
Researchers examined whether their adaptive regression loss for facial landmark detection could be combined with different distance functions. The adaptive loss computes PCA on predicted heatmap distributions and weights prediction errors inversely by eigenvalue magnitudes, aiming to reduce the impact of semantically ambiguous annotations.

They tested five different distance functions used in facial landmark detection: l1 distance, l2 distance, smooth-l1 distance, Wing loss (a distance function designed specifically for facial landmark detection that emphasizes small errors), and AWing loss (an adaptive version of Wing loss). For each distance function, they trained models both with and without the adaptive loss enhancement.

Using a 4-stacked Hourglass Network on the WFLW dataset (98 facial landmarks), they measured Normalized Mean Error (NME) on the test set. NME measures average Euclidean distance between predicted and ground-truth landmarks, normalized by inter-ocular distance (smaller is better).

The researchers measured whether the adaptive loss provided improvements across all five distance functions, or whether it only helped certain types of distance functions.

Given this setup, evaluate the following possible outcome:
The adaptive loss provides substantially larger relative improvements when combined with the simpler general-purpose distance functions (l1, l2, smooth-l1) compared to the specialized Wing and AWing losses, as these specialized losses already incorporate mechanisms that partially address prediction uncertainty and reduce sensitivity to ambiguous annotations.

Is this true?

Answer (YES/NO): NO